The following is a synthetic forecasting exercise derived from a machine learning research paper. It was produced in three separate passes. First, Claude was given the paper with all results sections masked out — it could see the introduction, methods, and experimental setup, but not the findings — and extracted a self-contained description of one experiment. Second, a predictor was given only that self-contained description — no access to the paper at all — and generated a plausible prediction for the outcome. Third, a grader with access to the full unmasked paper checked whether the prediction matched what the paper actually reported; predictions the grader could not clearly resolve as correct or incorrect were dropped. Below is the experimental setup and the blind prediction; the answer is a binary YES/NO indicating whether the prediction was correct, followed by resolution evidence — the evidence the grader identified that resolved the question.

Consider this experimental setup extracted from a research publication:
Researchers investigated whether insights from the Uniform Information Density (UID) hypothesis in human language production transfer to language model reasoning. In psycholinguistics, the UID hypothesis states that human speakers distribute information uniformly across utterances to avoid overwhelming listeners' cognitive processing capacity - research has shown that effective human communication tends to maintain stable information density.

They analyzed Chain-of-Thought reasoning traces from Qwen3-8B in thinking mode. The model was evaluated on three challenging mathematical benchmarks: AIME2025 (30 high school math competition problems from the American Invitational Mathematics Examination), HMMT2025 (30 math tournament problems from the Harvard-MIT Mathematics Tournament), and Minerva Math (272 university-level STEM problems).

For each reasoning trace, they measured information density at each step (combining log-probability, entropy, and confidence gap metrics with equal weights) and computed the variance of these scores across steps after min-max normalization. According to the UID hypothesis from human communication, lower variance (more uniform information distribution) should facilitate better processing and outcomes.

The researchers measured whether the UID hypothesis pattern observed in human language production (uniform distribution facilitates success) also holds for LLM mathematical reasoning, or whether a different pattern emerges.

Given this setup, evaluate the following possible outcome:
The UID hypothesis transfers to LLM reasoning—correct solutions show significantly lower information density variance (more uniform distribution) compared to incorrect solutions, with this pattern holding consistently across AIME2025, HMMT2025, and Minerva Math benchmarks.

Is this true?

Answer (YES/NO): NO